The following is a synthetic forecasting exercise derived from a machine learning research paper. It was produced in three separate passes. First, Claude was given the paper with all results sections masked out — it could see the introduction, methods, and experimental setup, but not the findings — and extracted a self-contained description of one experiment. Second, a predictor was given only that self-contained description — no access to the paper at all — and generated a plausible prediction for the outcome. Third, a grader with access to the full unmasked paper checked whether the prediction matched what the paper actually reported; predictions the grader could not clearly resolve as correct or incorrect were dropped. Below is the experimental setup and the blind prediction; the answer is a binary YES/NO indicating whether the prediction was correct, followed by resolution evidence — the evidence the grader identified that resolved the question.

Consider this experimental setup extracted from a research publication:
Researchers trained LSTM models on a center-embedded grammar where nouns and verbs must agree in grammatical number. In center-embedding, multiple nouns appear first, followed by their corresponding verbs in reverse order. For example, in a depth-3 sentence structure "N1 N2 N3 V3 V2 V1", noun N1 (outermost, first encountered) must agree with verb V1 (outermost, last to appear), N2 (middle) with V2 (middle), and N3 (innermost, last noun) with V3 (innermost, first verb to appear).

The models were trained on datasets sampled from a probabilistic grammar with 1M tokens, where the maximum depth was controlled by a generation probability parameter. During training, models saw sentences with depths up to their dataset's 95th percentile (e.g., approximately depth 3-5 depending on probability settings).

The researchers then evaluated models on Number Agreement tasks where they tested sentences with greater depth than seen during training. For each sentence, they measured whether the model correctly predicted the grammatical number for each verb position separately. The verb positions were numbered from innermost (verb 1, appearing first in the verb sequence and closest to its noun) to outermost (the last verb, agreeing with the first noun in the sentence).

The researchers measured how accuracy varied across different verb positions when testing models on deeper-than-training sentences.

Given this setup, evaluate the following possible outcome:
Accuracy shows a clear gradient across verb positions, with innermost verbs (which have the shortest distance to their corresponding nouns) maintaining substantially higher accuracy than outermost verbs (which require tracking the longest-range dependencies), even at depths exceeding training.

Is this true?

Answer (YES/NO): NO